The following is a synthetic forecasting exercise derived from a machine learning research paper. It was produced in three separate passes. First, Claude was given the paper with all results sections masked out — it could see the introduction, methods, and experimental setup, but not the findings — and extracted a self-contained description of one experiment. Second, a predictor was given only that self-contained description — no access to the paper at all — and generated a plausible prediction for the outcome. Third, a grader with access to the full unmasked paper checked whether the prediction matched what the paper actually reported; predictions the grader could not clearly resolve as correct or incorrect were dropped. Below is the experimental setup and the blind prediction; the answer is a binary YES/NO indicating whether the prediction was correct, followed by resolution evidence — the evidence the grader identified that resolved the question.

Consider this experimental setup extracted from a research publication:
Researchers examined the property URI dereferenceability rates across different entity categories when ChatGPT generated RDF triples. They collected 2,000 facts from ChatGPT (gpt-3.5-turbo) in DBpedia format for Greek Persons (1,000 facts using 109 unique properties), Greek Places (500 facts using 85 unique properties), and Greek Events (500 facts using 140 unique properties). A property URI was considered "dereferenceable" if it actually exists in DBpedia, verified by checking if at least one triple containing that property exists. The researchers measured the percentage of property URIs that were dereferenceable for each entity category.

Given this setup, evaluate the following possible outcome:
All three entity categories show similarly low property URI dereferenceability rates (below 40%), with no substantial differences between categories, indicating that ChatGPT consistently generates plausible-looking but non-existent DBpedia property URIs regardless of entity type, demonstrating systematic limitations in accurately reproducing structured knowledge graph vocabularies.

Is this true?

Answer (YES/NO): NO